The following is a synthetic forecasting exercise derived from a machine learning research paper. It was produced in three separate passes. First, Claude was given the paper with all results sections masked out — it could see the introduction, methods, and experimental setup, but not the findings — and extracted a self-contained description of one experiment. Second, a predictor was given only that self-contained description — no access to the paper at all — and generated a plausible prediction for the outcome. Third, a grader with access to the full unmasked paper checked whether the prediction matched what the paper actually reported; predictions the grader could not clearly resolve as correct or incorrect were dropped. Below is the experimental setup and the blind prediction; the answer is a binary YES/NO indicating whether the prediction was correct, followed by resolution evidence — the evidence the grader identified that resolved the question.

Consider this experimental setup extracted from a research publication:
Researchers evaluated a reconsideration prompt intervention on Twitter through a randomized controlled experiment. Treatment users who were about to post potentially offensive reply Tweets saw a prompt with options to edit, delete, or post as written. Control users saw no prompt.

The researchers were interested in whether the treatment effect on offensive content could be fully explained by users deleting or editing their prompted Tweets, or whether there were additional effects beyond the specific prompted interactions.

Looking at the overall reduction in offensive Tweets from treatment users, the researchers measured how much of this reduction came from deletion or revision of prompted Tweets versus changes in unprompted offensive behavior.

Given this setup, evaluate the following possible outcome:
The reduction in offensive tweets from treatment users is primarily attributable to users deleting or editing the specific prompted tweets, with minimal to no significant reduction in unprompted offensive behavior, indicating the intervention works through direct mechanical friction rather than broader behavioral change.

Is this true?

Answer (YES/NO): NO